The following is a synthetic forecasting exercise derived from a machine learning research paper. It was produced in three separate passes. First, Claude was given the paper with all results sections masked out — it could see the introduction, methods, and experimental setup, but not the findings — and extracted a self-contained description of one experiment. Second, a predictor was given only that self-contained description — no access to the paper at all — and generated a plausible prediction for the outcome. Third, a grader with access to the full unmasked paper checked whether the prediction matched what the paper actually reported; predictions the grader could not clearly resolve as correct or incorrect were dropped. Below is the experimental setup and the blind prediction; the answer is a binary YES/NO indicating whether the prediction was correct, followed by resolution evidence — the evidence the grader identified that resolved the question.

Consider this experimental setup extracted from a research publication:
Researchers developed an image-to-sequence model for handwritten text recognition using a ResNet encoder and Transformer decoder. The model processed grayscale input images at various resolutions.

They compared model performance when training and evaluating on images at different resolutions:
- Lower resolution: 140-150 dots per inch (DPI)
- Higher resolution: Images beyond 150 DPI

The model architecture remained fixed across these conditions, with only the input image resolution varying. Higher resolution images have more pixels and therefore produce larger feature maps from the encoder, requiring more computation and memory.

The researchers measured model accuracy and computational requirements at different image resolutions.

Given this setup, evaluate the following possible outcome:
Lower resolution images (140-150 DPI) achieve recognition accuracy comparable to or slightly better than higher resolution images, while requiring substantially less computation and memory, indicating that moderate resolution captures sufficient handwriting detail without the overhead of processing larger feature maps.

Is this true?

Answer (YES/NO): NO